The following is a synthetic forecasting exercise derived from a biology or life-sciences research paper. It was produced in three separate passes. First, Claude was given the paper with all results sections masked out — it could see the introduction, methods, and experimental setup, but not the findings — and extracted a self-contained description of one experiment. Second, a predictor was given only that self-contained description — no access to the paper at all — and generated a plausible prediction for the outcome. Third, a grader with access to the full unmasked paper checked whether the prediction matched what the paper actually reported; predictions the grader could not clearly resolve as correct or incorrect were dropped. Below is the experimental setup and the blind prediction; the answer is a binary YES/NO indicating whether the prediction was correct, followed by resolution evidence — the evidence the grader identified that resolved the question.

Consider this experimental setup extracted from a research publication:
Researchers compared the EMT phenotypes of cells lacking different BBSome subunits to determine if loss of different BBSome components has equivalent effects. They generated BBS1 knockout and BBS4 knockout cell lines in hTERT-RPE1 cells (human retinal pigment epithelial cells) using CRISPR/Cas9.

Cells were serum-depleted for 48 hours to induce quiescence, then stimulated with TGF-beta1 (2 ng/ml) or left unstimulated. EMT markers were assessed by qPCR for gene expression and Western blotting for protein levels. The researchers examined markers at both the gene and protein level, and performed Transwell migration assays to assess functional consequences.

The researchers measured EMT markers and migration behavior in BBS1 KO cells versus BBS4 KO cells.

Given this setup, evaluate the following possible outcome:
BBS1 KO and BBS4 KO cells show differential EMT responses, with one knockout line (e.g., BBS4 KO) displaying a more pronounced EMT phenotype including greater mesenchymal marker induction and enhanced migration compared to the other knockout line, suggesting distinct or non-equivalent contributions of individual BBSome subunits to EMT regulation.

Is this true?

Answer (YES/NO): YES